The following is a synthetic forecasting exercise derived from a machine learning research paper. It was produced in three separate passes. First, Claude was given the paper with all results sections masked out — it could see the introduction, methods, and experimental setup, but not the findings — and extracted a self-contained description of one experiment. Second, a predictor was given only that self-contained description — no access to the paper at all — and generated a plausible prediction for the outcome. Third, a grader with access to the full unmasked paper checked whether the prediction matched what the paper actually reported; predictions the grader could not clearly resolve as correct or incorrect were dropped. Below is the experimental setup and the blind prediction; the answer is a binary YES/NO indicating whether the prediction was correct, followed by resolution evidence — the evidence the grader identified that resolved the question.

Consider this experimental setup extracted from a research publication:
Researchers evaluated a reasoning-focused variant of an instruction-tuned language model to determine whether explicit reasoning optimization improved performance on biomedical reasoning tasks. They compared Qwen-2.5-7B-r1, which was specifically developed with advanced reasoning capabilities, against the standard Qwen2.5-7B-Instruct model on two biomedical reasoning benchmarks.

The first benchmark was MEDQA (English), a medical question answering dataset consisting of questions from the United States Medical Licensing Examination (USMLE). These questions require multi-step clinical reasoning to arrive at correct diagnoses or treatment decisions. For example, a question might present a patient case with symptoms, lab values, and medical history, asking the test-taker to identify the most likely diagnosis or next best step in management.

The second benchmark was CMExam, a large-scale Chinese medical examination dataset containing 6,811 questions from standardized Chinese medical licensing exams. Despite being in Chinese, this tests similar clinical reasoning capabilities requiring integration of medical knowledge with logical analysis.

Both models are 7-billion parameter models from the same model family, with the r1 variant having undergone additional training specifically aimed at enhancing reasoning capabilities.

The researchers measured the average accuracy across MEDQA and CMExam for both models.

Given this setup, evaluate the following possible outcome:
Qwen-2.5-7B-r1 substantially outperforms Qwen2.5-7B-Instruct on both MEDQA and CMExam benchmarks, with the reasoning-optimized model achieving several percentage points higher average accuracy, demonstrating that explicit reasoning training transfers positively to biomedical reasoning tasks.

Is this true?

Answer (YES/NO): NO